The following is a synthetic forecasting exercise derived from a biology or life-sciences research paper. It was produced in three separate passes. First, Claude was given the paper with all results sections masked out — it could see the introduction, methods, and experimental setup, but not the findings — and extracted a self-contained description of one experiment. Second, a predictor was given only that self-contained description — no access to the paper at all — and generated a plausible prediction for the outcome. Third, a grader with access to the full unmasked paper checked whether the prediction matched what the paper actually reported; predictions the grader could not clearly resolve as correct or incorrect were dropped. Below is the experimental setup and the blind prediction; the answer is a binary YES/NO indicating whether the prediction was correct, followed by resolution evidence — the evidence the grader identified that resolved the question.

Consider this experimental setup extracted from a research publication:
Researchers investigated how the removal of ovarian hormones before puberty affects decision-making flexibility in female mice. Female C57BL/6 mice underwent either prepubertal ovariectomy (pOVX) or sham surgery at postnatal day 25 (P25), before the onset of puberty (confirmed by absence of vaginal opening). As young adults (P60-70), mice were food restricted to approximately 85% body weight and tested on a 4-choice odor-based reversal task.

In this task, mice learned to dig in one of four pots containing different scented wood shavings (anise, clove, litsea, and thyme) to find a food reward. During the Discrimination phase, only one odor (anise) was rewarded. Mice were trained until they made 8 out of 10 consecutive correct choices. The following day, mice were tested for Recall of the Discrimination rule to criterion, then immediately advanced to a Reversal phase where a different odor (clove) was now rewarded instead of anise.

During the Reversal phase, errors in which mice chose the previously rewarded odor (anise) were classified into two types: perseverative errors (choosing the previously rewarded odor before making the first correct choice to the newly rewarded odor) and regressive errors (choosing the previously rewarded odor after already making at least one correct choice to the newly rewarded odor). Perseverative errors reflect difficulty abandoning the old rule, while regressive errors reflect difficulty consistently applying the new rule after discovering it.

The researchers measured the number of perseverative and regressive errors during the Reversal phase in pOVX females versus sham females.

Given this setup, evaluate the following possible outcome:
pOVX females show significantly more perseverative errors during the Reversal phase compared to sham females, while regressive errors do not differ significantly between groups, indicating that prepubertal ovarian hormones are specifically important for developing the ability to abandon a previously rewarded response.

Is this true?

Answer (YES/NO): NO